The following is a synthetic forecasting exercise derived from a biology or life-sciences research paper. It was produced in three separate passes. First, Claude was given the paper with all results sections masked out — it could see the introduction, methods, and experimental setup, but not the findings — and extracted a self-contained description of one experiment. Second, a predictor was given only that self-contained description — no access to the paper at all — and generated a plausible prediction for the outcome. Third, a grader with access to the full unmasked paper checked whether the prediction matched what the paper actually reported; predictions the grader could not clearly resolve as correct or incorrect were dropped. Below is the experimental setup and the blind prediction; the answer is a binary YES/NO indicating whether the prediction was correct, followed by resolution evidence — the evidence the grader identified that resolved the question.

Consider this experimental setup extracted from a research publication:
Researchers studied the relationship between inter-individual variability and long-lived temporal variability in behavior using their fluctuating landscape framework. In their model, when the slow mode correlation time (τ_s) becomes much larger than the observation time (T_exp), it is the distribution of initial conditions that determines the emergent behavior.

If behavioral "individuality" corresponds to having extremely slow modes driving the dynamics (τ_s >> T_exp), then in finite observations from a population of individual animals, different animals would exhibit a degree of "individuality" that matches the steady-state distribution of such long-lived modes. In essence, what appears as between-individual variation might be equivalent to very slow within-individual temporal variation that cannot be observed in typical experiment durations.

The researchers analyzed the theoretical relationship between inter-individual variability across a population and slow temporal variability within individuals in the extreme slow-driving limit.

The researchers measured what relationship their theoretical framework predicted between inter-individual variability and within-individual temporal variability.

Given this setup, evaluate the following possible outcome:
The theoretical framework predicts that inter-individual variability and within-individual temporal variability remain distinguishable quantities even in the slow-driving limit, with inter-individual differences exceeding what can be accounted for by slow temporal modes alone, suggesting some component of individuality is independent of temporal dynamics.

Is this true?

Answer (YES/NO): NO